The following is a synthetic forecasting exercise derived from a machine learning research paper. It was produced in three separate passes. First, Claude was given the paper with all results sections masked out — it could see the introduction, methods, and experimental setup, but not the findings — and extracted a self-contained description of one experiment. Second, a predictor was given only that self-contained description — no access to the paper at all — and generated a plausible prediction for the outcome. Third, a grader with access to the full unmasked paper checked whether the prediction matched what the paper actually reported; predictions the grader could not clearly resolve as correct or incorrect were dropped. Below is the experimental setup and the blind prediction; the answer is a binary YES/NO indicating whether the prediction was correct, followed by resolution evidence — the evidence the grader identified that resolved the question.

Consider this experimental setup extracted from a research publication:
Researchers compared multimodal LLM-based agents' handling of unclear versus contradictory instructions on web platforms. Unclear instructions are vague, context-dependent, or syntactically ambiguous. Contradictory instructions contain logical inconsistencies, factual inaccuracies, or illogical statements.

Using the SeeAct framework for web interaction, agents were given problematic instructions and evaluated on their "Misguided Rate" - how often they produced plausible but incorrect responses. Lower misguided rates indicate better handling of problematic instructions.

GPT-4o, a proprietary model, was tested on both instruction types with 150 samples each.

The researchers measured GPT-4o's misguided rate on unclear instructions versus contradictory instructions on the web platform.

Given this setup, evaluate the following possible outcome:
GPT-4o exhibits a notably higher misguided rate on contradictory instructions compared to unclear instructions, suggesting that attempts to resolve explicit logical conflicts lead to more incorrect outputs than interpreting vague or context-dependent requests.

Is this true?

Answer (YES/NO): NO